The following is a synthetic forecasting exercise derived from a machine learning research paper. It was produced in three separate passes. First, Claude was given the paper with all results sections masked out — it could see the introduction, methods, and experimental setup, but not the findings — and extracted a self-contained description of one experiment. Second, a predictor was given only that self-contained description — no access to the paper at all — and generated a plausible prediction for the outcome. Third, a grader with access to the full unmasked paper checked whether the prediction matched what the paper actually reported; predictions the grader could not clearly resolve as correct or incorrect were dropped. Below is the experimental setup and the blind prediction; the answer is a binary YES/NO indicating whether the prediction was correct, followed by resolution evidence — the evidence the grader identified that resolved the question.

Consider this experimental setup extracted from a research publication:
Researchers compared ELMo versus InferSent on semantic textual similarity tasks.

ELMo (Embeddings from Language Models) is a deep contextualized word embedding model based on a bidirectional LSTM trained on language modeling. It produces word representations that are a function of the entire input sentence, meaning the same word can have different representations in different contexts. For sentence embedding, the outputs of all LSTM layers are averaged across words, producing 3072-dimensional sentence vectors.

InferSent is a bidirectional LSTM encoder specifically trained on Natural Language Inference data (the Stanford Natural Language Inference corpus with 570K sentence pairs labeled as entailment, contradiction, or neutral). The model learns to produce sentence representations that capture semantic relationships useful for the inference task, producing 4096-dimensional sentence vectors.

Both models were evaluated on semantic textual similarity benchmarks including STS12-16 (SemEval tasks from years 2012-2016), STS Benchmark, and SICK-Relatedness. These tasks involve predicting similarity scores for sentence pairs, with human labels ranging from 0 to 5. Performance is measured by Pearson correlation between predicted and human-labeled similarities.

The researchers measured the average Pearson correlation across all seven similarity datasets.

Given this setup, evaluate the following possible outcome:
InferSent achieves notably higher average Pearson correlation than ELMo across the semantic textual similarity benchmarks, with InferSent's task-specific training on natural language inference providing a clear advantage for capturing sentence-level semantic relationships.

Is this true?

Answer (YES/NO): YES